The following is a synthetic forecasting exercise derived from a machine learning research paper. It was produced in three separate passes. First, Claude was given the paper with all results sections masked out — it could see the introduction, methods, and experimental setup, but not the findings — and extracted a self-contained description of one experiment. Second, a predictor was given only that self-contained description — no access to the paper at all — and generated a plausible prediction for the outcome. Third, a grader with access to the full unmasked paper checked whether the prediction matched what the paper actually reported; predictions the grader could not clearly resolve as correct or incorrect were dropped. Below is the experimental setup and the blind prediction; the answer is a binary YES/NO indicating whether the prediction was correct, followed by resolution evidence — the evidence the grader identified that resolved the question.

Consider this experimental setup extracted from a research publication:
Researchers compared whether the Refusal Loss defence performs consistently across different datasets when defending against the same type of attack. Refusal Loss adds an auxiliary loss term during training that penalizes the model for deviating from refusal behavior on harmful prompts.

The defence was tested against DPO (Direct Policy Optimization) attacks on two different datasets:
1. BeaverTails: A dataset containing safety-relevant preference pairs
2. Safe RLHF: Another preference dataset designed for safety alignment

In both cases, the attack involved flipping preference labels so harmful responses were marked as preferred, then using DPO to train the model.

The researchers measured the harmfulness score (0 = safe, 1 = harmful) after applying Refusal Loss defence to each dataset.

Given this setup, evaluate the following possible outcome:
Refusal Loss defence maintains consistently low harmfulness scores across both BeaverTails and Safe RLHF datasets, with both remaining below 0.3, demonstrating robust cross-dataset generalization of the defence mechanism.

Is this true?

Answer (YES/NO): NO